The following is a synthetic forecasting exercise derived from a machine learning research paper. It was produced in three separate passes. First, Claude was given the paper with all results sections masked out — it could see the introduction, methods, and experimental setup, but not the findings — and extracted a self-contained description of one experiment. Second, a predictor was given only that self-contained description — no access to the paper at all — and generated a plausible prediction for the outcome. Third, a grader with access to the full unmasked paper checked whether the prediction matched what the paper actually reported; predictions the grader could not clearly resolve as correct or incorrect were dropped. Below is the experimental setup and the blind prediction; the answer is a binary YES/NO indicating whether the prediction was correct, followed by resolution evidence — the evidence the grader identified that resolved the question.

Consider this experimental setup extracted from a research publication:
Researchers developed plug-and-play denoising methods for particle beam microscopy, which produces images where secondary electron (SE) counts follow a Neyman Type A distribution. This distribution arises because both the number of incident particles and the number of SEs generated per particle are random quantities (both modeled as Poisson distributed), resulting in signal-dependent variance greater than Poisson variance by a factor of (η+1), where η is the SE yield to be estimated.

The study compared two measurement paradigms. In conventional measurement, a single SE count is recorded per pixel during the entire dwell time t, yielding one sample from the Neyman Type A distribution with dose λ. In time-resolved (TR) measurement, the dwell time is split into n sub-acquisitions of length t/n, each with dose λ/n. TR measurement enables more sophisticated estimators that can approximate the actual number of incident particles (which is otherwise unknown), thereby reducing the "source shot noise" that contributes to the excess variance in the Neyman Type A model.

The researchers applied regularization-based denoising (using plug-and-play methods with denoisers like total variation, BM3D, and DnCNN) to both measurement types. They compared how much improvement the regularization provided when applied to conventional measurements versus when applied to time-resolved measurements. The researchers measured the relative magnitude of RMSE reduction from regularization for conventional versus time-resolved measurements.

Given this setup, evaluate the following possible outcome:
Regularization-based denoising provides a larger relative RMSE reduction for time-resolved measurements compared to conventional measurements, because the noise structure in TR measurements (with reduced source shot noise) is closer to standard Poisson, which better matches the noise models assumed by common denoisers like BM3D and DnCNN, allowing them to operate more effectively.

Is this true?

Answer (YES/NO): NO